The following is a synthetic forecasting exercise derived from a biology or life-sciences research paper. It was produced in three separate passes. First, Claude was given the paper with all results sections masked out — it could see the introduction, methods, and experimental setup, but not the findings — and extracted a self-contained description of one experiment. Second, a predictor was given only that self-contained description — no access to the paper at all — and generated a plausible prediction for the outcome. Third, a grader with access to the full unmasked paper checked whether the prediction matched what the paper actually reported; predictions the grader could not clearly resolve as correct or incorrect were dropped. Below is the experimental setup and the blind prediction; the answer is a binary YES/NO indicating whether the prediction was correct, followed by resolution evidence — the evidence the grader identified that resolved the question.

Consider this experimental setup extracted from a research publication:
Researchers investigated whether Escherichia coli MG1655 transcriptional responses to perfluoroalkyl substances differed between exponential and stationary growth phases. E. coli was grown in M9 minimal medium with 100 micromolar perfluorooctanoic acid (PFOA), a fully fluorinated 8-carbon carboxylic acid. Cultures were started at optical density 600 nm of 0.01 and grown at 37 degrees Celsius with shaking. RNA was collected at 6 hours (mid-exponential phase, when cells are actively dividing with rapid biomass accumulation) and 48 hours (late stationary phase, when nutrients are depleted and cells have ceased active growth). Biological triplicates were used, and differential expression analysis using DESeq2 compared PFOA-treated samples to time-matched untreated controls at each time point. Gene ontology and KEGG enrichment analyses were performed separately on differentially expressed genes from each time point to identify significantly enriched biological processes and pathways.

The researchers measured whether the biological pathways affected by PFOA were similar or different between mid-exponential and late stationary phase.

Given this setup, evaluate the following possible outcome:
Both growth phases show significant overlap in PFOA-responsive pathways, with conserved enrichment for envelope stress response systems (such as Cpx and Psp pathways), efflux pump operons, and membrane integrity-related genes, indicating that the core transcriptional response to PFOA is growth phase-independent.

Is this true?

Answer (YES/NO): NO